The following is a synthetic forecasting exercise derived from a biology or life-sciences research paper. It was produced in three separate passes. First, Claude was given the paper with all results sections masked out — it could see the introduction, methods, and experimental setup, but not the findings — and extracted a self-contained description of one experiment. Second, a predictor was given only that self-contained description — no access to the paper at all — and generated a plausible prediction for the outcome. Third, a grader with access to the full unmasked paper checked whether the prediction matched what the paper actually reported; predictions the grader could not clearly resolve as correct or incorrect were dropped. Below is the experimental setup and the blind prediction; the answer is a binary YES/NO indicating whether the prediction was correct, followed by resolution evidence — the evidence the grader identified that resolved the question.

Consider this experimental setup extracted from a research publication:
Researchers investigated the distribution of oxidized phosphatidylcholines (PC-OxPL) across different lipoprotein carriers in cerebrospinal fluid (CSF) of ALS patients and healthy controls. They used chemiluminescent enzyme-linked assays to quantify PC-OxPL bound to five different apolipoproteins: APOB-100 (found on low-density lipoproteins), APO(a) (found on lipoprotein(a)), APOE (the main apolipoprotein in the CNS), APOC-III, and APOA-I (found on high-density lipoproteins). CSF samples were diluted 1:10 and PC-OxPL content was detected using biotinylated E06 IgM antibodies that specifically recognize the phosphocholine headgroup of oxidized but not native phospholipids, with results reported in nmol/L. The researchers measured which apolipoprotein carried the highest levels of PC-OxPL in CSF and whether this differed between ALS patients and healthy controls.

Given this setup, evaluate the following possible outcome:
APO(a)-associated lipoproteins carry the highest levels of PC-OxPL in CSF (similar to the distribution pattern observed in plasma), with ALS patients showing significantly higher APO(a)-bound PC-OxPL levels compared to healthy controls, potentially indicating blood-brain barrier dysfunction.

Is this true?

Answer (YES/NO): NO